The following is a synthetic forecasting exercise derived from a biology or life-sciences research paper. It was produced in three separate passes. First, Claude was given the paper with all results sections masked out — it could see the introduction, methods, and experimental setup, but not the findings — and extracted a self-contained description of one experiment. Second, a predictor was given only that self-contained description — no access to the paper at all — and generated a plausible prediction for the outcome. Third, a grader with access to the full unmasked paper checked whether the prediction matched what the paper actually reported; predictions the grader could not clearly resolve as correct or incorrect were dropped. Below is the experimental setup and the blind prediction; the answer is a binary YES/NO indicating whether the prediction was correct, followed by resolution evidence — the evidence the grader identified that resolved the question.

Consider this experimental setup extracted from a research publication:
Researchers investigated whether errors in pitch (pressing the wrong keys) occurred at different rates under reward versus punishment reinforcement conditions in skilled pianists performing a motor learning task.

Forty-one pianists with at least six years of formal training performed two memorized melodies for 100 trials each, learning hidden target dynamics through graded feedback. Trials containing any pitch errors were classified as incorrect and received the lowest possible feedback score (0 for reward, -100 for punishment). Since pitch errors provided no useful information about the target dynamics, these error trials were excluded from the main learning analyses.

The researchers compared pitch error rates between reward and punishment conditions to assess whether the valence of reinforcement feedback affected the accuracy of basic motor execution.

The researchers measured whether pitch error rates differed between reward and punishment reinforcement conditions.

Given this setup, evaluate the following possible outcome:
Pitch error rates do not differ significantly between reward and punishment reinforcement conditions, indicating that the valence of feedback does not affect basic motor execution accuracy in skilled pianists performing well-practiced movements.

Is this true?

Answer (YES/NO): YES